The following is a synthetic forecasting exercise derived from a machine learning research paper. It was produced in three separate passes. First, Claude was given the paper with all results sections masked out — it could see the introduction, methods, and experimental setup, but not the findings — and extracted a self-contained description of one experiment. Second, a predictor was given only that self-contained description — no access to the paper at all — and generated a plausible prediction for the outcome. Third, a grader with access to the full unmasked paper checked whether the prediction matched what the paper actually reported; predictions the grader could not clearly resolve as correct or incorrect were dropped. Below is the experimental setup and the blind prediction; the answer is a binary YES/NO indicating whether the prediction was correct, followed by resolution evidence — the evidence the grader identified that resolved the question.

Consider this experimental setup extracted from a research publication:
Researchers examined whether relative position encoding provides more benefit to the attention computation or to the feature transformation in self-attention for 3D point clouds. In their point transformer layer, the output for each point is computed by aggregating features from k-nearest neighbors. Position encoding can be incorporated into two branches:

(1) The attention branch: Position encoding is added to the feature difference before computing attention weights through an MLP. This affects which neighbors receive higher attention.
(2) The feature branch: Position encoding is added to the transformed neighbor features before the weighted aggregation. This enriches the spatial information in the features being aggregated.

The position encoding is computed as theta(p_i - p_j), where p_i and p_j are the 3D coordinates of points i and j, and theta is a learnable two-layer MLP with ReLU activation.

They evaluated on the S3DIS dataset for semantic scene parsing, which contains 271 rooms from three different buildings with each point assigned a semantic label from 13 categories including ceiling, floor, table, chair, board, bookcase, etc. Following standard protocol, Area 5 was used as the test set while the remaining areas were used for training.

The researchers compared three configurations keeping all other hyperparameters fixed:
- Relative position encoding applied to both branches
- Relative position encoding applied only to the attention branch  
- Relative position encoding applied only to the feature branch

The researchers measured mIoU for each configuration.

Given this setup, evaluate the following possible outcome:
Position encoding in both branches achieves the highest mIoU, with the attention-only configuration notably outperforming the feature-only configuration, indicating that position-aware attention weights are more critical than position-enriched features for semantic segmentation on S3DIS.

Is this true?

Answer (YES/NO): NO